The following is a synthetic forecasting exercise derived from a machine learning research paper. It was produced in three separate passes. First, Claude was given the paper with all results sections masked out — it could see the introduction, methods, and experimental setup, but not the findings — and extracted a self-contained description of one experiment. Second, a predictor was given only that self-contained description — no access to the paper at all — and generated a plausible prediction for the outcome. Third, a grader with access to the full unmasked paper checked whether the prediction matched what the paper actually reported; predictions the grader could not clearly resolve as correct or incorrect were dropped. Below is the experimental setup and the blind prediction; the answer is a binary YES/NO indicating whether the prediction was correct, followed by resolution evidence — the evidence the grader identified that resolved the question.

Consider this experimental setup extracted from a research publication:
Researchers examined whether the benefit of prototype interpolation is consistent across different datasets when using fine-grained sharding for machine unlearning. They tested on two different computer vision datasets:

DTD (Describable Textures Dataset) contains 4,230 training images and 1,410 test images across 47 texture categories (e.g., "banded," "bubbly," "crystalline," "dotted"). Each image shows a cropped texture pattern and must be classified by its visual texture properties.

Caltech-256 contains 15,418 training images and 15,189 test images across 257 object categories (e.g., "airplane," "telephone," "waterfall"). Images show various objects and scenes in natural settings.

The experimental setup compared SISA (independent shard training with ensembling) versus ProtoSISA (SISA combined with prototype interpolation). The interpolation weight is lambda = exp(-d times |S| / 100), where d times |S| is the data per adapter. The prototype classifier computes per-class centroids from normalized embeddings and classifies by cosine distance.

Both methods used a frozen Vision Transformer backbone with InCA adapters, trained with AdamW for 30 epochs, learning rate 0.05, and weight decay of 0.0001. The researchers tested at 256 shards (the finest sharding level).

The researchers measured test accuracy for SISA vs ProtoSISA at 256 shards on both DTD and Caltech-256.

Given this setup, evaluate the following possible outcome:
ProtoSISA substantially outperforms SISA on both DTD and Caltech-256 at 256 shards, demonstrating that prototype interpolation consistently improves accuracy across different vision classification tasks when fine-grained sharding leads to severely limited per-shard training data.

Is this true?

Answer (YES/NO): YES